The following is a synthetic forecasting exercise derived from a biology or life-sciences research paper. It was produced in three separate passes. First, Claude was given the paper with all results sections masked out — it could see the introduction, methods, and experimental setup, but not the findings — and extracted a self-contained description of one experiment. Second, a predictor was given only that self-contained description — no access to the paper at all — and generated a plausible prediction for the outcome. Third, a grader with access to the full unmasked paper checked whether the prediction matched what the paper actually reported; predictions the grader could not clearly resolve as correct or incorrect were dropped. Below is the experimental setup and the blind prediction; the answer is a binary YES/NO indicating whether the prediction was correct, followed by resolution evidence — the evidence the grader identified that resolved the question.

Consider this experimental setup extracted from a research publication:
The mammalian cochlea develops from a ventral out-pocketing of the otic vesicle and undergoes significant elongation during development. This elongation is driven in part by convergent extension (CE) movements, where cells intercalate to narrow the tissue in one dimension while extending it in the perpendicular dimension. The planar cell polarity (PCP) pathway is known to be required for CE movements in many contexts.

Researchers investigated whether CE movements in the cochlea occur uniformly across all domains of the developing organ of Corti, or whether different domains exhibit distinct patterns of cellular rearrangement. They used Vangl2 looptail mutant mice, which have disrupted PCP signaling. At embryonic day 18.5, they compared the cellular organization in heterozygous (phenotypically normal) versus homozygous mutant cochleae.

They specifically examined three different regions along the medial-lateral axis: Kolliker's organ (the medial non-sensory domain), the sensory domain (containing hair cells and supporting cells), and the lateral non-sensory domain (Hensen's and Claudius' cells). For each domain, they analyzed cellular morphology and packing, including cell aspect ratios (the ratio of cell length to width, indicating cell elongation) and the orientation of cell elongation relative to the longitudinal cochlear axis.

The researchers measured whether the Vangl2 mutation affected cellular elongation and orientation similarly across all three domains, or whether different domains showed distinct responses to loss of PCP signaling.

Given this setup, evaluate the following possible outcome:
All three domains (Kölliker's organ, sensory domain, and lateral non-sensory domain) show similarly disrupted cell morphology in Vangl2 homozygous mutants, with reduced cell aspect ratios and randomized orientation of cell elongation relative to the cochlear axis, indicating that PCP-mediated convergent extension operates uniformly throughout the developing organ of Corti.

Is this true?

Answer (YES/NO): NO